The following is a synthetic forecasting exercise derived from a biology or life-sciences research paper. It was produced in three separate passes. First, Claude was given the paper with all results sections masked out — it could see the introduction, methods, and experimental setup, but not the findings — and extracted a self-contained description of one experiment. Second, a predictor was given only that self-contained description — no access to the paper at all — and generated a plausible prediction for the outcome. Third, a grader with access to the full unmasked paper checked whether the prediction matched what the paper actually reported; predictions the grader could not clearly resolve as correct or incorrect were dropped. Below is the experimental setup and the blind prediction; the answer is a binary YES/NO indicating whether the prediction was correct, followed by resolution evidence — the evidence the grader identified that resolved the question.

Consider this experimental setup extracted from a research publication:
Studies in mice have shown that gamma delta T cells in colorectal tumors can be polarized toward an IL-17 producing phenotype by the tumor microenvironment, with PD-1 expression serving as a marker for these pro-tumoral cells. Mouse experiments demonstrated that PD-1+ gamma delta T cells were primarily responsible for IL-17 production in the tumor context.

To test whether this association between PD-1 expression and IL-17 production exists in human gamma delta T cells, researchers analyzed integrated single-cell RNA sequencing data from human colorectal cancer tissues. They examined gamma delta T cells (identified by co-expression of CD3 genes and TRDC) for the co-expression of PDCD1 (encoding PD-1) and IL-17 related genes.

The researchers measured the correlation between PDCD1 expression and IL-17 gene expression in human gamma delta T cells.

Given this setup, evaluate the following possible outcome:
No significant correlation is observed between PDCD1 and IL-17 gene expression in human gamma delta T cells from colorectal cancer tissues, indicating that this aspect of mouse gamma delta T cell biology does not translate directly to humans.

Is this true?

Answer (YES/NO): YES